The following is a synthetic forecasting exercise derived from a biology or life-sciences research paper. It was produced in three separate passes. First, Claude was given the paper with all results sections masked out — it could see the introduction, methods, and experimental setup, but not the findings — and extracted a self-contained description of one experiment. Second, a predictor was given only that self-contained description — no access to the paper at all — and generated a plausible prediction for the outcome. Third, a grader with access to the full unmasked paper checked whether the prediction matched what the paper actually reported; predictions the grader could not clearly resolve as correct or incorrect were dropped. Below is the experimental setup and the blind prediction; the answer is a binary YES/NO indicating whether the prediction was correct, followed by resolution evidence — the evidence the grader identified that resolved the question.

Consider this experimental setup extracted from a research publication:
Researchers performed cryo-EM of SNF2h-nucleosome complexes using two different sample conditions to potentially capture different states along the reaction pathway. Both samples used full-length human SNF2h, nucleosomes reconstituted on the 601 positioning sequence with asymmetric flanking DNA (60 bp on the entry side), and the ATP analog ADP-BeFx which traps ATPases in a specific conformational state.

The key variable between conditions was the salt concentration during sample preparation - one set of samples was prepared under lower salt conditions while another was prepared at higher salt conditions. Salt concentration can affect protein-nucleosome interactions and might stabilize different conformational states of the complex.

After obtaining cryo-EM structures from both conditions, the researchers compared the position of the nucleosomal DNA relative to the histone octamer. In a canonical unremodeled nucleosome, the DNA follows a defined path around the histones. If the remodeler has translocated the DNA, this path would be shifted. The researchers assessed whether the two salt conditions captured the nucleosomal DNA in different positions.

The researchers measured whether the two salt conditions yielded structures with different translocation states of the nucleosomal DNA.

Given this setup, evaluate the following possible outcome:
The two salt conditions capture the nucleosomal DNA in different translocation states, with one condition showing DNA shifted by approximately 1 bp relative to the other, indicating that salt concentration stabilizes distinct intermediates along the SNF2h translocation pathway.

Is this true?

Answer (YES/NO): NO